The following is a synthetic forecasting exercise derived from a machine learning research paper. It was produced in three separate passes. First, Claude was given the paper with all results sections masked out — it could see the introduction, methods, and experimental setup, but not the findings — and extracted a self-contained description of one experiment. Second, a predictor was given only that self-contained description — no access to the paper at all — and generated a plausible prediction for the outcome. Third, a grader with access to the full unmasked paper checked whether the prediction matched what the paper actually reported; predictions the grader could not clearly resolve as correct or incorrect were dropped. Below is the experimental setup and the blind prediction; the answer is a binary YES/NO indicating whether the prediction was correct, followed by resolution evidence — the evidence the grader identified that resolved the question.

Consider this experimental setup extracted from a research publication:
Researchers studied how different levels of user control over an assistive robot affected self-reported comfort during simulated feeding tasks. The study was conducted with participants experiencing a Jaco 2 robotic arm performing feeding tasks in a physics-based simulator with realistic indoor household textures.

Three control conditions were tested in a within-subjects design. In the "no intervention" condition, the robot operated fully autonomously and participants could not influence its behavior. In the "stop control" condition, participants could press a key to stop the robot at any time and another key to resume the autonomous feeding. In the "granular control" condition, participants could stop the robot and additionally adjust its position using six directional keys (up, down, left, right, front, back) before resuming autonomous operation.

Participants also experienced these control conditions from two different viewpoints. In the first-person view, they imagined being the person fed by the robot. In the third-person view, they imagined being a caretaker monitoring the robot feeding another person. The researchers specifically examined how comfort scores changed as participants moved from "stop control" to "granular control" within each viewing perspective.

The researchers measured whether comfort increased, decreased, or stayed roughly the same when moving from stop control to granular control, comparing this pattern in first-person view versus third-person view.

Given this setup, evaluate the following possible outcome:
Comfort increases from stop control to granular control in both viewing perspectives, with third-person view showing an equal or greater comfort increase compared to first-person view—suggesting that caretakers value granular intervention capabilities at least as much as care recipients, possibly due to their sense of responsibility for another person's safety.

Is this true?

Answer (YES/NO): NO